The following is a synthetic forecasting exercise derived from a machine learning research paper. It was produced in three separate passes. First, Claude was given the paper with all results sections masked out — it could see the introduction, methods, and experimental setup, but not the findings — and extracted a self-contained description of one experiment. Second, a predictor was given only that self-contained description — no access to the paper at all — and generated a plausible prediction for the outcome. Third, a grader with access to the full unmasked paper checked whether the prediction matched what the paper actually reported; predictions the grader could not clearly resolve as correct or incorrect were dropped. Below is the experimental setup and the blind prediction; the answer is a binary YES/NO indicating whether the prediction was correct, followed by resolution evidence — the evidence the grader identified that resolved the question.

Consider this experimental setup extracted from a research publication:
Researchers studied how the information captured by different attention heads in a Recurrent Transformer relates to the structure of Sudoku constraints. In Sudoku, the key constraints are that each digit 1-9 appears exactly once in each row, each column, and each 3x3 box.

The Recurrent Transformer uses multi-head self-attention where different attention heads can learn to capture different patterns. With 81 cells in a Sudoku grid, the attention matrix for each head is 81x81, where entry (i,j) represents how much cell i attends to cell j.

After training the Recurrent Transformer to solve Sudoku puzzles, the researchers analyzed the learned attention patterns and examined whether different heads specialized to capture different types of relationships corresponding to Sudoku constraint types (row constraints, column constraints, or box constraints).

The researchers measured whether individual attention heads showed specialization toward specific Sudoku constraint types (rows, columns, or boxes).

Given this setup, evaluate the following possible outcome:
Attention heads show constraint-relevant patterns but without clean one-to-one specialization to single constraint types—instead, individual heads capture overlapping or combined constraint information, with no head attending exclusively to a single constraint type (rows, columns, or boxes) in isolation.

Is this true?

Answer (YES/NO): NO